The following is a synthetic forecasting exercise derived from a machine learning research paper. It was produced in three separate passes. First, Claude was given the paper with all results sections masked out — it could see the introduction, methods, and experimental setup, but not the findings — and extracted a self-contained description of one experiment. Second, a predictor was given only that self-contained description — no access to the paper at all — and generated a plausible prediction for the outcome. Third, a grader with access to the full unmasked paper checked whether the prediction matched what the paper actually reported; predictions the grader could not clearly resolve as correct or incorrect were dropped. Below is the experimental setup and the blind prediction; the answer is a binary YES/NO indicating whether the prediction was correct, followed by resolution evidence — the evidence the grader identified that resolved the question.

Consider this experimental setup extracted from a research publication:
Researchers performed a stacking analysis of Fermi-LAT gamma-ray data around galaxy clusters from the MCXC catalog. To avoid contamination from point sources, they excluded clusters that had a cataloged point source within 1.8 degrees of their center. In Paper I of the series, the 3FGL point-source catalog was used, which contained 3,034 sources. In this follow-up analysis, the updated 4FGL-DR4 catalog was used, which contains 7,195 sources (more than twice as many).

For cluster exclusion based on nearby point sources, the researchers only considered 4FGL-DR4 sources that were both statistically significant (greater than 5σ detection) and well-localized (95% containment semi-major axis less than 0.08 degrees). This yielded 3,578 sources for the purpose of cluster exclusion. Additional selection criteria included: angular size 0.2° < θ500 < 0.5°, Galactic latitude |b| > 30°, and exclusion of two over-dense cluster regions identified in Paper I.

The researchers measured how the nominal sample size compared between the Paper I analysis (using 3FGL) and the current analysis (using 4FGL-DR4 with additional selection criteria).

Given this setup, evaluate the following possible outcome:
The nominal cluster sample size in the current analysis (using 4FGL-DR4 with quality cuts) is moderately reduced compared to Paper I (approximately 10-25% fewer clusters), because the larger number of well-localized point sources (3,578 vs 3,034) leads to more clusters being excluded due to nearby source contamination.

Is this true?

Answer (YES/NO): NO